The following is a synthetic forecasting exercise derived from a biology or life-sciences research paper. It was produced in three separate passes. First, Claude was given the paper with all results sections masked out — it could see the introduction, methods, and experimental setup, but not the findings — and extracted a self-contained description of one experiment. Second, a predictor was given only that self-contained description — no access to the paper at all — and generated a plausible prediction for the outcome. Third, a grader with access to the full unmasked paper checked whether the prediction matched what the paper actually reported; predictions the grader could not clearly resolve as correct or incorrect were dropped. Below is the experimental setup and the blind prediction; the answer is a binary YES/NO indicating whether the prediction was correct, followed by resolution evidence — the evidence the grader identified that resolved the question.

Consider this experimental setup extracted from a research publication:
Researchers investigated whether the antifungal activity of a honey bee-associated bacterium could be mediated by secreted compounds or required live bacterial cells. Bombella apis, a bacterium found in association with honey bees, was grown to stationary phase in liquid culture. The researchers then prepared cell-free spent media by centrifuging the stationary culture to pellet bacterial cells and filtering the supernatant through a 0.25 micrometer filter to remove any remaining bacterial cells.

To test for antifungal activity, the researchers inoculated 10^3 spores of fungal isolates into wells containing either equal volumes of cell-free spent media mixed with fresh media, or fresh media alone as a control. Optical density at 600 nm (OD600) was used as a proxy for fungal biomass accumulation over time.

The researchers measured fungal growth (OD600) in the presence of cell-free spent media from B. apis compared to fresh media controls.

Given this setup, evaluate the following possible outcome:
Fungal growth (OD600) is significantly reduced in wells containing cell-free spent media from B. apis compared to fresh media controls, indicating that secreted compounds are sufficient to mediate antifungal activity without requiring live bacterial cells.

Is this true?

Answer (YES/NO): YES